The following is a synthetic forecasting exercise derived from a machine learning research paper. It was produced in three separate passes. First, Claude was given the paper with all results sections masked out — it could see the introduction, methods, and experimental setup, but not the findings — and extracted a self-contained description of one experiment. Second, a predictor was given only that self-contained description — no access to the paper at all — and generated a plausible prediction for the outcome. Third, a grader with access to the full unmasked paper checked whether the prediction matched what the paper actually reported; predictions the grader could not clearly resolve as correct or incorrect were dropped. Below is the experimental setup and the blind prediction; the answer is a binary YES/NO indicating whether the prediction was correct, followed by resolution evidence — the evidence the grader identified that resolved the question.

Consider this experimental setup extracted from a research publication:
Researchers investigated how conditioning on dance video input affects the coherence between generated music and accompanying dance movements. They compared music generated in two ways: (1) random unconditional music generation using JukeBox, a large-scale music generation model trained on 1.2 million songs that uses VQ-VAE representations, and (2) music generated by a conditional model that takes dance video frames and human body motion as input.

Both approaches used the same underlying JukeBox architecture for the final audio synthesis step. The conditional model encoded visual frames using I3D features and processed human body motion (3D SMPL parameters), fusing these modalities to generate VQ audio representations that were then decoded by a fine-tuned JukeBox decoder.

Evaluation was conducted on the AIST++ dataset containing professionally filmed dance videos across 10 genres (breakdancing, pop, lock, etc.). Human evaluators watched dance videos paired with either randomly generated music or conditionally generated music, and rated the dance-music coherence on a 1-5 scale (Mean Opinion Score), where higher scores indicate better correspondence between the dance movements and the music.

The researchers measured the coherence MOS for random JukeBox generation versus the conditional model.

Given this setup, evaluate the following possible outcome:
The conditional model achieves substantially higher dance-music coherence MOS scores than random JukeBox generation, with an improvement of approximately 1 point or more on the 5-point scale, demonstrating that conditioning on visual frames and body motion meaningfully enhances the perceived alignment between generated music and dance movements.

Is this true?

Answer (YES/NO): YES